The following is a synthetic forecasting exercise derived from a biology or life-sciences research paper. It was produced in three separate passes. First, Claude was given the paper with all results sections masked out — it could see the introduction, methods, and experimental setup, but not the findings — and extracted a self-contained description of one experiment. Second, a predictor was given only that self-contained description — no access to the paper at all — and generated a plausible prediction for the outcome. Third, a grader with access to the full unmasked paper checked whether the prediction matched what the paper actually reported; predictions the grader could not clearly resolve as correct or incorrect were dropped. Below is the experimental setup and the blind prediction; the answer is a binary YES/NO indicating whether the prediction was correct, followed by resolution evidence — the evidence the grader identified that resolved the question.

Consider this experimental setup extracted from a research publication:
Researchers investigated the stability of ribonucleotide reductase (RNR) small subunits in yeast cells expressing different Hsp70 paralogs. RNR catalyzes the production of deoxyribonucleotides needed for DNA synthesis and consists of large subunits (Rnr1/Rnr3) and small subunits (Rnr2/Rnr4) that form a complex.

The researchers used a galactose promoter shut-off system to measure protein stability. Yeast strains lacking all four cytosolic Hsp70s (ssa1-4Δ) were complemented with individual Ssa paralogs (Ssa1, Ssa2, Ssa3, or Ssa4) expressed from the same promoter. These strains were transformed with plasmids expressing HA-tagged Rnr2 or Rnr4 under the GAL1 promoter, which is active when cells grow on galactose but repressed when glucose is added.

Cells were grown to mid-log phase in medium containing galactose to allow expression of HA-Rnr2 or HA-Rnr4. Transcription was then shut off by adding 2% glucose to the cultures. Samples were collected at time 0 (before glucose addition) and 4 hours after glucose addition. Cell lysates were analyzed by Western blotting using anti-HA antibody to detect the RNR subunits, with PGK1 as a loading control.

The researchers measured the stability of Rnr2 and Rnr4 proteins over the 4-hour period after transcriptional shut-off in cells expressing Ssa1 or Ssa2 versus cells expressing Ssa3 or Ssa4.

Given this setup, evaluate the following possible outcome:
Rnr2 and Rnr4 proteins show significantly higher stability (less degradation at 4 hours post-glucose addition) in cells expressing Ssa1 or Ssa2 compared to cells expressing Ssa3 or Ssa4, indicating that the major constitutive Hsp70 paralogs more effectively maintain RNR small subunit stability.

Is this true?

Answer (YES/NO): NO